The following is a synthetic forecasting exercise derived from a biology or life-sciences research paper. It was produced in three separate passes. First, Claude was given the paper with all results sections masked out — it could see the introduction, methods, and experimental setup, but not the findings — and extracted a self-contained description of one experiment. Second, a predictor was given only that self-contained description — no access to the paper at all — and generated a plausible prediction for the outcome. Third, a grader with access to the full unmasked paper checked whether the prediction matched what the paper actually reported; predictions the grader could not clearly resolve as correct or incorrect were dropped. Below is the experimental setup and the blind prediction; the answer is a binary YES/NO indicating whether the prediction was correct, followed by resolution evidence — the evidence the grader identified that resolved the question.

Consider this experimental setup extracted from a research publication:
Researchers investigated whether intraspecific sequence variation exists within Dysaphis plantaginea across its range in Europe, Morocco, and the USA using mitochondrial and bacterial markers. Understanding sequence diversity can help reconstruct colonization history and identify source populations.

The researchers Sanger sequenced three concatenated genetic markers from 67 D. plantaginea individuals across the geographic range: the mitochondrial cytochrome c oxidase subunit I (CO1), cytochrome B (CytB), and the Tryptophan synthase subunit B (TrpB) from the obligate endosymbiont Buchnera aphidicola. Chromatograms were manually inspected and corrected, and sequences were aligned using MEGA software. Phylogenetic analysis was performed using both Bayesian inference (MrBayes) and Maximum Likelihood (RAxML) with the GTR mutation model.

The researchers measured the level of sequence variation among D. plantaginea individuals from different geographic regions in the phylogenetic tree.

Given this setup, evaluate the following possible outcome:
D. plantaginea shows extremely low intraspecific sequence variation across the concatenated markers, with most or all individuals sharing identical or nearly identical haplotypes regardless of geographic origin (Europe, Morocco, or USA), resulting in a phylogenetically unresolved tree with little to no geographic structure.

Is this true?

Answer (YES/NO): YES